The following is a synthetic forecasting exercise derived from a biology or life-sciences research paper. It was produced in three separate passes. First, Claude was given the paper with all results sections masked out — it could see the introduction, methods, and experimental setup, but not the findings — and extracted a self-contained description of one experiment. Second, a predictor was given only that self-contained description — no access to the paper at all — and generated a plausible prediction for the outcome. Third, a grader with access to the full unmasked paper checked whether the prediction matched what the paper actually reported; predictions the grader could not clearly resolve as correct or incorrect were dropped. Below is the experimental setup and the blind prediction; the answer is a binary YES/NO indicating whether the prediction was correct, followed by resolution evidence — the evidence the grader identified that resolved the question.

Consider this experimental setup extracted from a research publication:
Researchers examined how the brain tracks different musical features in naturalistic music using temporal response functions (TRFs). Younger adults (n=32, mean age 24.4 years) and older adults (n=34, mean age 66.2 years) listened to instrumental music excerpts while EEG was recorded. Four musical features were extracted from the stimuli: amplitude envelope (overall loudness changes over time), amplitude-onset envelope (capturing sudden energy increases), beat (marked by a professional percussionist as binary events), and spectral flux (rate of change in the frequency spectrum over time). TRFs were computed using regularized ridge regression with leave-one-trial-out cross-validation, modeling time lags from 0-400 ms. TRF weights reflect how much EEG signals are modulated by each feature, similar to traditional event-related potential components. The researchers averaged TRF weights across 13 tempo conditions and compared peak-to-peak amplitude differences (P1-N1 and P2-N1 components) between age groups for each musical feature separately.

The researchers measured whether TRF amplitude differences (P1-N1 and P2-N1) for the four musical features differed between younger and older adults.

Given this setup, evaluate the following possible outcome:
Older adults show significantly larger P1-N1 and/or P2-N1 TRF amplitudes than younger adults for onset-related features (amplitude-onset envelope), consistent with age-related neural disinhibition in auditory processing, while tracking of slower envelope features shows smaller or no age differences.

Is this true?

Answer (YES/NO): NO